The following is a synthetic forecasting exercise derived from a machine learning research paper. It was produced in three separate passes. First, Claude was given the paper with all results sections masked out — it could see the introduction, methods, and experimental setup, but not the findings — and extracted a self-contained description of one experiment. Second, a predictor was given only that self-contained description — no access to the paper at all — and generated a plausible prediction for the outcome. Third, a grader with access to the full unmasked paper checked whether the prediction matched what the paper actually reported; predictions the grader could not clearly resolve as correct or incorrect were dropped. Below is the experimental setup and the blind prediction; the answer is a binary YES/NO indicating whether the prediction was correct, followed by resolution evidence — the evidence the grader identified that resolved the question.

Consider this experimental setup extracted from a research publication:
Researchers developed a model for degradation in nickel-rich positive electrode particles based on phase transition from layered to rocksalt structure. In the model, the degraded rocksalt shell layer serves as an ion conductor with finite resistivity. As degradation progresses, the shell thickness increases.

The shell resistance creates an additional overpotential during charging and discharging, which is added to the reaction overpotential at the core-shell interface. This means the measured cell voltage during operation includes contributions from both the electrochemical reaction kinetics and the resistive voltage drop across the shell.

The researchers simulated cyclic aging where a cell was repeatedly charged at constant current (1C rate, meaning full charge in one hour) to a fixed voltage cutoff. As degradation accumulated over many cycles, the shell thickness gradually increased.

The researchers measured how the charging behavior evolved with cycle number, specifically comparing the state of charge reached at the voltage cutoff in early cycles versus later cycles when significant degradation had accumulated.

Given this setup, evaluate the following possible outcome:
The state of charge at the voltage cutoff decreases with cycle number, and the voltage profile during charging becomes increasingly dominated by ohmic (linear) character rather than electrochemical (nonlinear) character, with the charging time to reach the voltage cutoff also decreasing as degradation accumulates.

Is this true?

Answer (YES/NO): NO